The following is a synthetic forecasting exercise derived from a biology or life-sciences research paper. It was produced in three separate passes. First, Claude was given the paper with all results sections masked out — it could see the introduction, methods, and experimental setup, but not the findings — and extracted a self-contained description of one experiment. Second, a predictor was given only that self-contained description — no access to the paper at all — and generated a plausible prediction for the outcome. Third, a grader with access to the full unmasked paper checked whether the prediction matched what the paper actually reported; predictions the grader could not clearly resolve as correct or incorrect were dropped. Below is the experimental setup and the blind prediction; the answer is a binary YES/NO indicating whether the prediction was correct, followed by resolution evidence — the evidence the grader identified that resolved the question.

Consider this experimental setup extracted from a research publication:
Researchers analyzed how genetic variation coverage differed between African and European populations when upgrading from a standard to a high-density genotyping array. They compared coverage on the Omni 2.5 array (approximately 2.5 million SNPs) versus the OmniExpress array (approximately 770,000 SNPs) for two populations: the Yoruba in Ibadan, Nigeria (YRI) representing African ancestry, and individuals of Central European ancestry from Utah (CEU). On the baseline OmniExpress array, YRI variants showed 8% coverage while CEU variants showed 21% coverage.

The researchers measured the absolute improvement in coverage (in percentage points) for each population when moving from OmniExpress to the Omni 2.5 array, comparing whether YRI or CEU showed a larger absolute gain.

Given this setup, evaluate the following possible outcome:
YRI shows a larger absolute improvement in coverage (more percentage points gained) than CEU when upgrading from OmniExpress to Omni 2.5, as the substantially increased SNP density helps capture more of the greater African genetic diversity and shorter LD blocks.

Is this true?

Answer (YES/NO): NO